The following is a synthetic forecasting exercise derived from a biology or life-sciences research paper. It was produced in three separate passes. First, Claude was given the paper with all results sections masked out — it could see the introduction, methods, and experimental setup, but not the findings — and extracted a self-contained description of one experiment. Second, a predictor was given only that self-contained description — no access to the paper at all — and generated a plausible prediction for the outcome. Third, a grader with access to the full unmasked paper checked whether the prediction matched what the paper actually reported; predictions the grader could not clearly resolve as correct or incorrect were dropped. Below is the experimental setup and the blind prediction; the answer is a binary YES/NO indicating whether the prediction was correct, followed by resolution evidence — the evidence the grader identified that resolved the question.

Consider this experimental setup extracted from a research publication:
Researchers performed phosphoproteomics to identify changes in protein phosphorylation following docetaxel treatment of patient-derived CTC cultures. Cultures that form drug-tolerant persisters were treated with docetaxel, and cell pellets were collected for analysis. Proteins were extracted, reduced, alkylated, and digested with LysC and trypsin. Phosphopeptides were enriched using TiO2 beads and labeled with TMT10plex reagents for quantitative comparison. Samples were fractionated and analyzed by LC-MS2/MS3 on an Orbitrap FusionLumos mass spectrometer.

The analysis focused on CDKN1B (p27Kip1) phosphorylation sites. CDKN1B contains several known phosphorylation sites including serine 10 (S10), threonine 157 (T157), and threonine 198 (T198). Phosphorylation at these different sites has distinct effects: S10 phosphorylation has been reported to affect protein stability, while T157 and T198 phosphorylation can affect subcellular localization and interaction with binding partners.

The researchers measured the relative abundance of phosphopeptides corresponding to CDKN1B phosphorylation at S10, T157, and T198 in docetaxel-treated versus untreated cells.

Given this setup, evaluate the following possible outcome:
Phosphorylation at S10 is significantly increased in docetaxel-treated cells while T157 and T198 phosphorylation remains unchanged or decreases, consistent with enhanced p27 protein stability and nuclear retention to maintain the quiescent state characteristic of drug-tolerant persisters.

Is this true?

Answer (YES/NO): YES